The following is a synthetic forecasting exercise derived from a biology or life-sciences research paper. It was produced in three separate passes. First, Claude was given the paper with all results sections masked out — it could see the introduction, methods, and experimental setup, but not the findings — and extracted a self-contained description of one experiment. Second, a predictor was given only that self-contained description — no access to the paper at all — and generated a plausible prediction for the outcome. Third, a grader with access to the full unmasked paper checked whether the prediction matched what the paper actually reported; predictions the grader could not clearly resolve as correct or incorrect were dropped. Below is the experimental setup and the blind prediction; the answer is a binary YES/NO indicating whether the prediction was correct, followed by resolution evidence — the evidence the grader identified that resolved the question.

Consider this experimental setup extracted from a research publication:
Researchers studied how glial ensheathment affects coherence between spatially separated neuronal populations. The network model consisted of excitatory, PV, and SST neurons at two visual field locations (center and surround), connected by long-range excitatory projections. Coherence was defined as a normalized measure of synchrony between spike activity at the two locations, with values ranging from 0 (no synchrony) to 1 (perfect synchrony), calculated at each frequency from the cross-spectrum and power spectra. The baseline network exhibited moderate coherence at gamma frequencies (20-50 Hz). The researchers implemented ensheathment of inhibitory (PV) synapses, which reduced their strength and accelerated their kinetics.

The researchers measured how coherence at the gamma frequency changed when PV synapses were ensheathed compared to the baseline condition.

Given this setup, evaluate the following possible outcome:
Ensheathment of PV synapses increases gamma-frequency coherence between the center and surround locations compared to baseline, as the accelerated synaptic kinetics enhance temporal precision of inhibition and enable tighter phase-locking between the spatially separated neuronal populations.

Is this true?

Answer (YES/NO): YES